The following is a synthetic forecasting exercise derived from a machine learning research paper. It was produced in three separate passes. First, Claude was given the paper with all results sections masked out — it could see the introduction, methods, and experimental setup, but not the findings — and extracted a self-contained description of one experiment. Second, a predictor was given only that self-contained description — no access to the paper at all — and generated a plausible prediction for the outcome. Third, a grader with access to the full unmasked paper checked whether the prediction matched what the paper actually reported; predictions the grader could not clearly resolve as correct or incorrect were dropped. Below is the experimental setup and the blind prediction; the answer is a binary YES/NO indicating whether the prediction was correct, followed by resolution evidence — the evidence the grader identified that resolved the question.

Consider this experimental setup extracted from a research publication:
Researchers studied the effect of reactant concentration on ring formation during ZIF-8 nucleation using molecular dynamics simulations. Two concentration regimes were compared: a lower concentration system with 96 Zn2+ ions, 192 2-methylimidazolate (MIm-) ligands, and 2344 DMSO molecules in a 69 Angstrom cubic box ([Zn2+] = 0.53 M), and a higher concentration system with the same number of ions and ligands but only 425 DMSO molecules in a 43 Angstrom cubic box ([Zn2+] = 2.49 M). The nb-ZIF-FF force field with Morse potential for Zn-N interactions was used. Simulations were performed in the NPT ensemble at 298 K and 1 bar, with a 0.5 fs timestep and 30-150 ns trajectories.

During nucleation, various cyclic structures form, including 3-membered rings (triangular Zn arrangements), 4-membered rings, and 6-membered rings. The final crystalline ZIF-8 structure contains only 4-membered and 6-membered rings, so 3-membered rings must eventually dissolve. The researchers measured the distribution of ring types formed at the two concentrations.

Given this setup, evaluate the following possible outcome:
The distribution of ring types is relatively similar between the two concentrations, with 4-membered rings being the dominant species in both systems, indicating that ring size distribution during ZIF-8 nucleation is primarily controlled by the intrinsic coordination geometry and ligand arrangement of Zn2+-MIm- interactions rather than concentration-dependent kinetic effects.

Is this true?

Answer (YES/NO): NO